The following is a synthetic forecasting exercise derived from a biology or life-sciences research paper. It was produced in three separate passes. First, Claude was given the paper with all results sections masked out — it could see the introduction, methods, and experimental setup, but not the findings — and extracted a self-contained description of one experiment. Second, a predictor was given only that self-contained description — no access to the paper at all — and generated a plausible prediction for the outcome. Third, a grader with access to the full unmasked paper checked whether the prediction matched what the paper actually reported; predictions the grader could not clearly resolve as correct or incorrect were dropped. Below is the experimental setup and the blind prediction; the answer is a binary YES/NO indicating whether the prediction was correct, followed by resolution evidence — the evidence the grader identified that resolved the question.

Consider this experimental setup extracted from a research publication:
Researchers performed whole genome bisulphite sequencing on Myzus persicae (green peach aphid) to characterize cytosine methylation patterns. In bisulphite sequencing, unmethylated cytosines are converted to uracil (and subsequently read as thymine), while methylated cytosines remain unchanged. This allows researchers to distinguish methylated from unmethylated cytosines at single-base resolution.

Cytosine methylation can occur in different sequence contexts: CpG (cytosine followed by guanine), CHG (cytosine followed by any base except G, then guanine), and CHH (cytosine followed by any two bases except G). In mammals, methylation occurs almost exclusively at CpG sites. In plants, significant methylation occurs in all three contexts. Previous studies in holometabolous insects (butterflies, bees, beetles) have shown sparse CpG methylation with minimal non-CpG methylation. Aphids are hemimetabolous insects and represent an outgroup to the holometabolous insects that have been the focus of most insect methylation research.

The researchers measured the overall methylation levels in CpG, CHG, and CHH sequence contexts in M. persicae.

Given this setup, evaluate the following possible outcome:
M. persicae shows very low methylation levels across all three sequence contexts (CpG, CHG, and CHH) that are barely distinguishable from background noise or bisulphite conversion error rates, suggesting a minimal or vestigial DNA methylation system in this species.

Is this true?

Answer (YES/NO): NO